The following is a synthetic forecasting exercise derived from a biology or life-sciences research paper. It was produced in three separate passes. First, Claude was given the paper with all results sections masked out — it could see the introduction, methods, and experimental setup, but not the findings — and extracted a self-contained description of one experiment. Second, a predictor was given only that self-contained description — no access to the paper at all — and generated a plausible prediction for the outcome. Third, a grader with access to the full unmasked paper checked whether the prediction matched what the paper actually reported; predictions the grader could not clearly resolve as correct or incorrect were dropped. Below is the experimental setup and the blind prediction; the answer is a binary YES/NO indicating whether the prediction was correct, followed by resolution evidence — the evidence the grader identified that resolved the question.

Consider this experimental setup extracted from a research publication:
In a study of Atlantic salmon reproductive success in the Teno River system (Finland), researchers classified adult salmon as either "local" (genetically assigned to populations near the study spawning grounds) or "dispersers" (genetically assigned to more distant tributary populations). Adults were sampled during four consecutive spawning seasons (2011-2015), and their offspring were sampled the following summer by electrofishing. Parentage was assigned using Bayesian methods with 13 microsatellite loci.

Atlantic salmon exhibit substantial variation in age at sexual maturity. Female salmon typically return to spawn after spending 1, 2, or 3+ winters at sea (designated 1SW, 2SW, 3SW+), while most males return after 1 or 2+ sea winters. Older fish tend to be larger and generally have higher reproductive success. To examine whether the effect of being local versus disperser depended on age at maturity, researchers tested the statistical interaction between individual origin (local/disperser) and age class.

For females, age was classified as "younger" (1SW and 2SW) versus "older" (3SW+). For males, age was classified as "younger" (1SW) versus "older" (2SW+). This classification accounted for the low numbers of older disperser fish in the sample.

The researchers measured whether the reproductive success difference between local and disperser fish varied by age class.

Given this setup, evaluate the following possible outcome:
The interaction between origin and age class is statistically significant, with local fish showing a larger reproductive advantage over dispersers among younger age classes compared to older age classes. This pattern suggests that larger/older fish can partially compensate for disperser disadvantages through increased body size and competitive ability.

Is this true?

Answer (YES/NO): NO